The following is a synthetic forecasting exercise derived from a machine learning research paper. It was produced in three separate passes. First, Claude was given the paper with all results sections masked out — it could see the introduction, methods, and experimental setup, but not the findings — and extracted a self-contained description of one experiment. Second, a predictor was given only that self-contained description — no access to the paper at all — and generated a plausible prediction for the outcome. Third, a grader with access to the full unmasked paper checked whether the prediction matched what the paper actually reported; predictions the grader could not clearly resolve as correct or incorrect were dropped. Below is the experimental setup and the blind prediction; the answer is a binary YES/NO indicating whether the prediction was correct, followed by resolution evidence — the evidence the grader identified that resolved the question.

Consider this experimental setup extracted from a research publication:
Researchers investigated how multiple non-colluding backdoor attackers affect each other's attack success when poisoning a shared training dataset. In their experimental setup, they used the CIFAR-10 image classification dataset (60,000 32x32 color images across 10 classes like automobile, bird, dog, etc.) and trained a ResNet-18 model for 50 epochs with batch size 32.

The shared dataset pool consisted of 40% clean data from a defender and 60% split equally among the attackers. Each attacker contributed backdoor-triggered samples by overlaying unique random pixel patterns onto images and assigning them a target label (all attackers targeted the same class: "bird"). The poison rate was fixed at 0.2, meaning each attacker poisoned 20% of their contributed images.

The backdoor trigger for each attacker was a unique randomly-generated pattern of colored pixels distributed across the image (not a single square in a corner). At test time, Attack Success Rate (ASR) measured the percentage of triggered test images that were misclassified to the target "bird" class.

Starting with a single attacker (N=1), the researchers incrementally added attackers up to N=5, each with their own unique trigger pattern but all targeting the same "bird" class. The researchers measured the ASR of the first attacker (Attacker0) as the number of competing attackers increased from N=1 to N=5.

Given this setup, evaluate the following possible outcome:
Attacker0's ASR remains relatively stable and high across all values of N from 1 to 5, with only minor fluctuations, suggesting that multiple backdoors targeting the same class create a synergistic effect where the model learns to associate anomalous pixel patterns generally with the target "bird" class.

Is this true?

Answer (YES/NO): NO